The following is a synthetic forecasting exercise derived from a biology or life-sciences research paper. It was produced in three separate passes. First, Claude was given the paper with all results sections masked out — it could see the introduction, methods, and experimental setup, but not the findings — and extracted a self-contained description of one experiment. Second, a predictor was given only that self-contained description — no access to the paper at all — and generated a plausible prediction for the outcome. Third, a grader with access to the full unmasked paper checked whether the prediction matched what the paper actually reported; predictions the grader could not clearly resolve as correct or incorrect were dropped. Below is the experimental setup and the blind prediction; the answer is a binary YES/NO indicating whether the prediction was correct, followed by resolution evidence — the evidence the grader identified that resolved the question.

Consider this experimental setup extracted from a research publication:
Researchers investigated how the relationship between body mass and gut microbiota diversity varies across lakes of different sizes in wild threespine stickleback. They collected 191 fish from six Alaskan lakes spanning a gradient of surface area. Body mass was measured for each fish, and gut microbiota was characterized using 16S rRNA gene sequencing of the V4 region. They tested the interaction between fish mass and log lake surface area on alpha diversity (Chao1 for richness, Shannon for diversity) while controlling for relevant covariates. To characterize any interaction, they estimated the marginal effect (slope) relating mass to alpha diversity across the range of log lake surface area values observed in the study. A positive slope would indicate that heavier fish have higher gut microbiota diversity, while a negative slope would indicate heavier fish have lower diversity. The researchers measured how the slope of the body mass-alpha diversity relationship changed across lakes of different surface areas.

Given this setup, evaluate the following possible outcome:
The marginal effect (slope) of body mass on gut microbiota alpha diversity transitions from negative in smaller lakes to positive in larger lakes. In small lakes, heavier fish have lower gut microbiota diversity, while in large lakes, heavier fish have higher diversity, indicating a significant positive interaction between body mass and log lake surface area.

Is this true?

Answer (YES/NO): YES